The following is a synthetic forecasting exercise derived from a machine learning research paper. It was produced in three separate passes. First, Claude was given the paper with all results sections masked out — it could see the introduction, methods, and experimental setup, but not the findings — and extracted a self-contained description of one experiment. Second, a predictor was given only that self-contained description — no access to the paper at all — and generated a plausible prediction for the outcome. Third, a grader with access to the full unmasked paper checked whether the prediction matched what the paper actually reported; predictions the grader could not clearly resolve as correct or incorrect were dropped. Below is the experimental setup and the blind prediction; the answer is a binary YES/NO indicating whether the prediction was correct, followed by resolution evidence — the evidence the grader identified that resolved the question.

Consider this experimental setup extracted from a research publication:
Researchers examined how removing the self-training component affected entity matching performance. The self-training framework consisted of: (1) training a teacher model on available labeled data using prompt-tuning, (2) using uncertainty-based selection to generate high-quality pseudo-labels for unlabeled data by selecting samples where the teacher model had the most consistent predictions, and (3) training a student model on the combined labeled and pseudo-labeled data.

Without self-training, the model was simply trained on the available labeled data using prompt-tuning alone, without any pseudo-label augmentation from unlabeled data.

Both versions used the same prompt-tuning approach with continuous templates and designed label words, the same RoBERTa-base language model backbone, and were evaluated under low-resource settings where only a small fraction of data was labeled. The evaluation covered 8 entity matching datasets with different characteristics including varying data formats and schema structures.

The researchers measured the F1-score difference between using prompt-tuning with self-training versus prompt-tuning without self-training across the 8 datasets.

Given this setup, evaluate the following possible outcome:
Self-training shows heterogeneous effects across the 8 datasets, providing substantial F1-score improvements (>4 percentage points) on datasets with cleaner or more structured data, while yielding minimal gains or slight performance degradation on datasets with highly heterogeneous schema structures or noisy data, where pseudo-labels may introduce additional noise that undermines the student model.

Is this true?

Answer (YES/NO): NO